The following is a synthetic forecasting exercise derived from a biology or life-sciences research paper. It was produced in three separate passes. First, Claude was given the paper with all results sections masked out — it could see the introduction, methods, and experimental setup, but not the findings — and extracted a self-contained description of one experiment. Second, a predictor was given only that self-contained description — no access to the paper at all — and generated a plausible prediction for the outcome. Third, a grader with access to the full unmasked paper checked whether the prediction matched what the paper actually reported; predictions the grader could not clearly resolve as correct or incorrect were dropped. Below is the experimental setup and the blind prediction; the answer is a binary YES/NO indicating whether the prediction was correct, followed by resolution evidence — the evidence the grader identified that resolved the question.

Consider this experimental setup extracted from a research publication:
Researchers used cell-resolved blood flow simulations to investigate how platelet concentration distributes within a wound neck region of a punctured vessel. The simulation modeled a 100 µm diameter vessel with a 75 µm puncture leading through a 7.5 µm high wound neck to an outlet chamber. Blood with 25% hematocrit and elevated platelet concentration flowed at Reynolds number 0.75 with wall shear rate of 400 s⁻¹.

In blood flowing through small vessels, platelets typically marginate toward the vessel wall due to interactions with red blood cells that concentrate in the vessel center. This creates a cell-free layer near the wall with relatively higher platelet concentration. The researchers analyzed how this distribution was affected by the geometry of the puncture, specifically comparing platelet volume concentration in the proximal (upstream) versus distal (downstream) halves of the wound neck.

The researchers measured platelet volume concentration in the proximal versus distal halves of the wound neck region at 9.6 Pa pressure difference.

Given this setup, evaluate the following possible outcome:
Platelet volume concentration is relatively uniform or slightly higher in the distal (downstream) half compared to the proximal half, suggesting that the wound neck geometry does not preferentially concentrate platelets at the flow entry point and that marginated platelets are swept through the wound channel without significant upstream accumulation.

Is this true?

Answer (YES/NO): YES